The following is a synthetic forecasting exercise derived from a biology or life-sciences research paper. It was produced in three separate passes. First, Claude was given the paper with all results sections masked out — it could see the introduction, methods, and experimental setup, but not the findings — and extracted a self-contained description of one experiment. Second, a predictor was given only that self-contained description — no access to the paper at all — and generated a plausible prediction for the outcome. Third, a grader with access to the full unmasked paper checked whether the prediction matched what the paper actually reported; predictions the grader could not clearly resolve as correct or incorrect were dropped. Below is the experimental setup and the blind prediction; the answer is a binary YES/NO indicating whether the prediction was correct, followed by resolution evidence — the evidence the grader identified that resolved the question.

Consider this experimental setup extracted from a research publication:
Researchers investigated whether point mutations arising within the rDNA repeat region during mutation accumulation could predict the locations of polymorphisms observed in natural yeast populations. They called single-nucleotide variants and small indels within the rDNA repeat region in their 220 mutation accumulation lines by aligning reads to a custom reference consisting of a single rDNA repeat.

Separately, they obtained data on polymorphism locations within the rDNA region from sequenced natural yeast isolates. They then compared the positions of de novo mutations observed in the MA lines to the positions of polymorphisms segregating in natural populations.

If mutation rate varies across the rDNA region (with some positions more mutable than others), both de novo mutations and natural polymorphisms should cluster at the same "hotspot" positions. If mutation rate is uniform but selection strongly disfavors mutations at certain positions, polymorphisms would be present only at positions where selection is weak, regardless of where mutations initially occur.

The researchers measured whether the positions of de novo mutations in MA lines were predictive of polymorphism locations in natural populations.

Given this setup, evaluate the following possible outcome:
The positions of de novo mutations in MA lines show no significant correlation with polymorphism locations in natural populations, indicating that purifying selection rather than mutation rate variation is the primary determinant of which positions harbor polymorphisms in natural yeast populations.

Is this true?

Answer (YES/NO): NO